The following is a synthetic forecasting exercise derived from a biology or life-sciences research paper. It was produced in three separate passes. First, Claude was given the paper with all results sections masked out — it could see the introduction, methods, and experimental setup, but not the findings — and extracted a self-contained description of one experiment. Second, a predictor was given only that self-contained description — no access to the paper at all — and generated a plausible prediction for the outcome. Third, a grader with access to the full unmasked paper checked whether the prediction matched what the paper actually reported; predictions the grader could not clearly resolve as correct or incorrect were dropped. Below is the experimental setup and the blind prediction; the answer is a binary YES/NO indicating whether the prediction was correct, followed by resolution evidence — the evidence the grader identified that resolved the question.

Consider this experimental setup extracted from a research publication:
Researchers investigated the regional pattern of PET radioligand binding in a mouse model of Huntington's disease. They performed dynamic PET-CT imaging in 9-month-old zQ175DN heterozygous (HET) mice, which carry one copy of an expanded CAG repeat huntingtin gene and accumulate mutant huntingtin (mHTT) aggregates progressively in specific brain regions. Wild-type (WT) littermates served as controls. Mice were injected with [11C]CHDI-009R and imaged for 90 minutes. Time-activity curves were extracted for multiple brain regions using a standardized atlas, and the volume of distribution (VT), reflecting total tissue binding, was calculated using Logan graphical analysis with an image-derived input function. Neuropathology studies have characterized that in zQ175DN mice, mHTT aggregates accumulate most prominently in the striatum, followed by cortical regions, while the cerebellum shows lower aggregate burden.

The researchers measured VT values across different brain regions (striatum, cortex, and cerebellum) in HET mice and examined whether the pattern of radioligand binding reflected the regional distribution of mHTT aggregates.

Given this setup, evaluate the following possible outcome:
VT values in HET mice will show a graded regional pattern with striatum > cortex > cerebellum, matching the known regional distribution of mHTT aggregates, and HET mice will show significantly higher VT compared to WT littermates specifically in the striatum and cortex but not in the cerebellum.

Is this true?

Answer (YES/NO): NO